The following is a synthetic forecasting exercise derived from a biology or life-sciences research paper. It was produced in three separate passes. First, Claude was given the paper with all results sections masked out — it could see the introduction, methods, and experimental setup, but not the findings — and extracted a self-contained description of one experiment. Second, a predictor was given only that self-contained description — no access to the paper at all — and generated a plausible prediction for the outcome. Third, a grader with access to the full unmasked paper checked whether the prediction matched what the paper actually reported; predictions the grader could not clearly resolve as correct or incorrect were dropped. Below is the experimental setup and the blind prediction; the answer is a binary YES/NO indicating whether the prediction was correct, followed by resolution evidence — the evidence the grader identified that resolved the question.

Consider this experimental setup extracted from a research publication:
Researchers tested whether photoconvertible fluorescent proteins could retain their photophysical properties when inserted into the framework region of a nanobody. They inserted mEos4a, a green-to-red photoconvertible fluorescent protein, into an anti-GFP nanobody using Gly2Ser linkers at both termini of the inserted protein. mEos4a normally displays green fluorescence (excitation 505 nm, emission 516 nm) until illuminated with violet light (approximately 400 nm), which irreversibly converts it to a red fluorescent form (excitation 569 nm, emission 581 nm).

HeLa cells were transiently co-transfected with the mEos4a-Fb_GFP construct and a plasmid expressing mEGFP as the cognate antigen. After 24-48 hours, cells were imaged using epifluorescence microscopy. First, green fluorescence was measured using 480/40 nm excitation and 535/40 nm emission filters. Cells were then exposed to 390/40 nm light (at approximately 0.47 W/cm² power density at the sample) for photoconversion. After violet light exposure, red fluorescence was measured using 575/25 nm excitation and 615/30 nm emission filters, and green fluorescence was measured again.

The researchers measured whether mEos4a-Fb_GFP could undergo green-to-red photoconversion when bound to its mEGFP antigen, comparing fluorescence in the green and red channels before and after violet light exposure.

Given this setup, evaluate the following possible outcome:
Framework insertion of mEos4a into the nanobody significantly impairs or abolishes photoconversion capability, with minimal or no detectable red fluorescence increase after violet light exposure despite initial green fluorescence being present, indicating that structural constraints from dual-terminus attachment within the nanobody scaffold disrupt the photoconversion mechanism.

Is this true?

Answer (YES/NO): NO